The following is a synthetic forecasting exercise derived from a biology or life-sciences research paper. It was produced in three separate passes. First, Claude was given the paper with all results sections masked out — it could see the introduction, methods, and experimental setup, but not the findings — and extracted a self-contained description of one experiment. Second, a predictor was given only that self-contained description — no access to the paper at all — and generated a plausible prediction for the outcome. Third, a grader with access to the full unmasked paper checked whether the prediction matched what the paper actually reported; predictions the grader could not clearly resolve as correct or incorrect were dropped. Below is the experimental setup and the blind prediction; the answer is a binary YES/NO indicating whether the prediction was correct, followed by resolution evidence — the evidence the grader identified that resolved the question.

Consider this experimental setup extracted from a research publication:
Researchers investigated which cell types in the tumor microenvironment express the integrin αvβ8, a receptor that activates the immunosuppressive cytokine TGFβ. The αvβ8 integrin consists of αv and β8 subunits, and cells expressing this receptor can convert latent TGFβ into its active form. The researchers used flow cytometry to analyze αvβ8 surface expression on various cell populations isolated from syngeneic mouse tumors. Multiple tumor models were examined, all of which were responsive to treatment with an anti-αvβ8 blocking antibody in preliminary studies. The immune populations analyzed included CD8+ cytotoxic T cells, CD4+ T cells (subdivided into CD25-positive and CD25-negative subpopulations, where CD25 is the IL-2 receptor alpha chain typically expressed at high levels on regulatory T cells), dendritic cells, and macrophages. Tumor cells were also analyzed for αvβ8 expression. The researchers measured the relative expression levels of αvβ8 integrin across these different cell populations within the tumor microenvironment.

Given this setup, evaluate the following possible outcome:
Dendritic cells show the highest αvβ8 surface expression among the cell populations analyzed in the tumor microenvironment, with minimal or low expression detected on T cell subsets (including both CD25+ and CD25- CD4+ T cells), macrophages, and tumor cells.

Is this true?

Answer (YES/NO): NO